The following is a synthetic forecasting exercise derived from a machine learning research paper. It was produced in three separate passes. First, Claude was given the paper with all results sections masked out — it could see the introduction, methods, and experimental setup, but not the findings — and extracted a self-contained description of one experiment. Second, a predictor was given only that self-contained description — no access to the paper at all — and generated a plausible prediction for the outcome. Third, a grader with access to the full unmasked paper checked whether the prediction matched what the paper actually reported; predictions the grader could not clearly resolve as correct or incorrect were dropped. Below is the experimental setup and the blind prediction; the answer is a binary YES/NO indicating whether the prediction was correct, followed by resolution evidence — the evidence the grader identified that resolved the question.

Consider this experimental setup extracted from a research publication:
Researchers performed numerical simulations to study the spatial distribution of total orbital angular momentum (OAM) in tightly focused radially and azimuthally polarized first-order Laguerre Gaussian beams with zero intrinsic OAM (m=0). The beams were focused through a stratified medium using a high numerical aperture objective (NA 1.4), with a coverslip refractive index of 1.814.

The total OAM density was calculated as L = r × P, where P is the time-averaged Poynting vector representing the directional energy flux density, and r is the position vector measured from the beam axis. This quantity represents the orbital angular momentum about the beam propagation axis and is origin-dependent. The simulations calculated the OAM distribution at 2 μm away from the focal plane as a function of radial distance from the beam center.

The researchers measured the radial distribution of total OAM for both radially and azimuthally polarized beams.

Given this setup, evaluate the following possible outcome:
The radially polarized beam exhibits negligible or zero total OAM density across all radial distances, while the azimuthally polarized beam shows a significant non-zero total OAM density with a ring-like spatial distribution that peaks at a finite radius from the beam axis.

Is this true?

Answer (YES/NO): NO